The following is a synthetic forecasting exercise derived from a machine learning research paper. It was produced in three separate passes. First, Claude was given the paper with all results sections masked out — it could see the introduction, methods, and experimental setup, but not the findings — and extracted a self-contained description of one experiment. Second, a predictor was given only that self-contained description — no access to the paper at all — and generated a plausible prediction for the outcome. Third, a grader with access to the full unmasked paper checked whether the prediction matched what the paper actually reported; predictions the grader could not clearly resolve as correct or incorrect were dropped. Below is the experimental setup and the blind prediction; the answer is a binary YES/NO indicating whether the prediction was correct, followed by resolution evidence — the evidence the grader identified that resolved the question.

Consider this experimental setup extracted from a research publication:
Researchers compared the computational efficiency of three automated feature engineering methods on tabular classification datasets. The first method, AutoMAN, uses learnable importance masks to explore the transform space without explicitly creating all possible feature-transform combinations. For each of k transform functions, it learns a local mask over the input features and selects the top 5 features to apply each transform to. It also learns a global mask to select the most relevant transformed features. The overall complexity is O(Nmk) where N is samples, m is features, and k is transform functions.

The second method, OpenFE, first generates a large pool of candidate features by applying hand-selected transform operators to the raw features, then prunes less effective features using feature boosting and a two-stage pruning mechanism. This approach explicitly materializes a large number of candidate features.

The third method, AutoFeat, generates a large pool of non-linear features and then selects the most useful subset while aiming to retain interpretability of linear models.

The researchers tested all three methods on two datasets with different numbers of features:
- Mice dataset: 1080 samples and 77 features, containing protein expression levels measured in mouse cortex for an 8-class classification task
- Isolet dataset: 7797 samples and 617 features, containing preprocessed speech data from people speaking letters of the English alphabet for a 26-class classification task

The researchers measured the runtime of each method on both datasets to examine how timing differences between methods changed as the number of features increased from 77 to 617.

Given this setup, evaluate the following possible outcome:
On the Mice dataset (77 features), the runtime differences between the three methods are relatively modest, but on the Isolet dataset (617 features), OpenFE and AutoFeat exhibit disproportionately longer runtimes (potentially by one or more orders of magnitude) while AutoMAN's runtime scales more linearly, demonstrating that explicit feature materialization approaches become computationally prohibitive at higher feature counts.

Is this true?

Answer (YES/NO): YES